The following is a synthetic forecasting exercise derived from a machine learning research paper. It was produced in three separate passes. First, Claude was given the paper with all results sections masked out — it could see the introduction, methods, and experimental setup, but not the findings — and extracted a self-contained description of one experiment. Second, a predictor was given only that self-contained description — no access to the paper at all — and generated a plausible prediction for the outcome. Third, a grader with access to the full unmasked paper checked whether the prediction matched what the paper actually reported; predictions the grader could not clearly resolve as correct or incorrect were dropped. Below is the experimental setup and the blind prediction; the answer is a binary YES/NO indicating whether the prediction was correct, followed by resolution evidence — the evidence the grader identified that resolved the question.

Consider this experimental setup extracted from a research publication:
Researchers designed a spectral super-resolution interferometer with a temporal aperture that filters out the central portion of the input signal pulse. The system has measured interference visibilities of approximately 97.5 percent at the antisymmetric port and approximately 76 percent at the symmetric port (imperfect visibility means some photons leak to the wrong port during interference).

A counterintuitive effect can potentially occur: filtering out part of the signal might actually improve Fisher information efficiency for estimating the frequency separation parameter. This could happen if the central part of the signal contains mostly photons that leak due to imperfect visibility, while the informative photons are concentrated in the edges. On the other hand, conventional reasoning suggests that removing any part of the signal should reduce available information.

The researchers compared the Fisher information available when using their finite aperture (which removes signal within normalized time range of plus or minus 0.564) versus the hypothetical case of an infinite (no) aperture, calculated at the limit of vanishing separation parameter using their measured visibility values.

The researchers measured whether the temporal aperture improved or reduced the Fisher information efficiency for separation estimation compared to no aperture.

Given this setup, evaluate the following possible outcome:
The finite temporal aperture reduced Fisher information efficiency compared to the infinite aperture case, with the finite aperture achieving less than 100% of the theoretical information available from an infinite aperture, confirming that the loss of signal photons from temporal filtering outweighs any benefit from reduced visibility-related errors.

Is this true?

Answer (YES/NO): NO